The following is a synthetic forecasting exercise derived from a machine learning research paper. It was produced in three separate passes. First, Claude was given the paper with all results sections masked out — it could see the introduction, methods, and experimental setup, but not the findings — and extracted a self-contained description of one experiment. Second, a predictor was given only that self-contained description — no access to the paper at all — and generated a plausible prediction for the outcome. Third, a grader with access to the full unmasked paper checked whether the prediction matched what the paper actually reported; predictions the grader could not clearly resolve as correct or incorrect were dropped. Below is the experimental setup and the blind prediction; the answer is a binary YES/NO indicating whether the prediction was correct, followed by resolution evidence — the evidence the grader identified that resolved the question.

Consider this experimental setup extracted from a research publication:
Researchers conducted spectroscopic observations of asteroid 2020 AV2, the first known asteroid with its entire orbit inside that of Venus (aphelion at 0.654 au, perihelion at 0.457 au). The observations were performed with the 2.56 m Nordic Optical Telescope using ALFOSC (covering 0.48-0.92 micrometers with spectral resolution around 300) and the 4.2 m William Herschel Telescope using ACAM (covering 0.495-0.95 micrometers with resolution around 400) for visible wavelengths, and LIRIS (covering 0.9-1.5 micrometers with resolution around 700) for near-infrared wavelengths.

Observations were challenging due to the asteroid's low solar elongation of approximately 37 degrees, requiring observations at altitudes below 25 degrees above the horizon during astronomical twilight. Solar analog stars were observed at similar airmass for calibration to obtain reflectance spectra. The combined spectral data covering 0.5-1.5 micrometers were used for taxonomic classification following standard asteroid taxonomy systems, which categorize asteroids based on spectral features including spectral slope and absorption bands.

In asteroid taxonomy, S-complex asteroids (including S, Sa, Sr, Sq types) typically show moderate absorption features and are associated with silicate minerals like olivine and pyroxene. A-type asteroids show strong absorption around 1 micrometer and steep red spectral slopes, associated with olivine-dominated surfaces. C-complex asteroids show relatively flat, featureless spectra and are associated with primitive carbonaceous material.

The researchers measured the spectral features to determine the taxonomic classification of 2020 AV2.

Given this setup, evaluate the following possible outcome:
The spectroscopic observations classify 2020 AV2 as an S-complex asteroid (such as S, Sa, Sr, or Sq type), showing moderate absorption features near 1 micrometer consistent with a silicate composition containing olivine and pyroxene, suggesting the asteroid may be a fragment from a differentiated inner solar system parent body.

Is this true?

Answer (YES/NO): NO